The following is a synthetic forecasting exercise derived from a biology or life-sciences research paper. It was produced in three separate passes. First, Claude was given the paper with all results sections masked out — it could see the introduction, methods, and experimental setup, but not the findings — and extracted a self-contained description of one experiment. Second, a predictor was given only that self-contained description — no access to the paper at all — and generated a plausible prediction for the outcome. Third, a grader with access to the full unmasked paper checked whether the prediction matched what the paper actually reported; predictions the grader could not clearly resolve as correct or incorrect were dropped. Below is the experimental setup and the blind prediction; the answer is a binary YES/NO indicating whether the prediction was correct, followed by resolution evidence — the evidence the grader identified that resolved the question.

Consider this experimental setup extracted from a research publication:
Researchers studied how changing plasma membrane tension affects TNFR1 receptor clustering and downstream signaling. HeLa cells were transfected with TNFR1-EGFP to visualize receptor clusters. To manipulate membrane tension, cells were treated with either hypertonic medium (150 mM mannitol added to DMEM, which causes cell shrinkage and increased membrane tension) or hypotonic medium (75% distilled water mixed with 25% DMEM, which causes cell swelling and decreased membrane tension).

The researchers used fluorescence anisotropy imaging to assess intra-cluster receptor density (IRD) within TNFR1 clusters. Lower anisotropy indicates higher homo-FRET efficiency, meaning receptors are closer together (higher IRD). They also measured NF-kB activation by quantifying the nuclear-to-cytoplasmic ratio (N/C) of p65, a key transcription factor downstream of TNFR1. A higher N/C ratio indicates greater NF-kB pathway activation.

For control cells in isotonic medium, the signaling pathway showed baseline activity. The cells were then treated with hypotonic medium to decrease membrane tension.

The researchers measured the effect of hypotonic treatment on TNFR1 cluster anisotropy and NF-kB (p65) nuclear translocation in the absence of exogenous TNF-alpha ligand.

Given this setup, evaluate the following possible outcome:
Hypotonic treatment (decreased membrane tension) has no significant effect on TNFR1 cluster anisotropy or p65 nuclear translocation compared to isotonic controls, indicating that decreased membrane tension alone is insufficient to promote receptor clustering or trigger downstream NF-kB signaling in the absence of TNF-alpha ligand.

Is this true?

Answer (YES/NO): NO